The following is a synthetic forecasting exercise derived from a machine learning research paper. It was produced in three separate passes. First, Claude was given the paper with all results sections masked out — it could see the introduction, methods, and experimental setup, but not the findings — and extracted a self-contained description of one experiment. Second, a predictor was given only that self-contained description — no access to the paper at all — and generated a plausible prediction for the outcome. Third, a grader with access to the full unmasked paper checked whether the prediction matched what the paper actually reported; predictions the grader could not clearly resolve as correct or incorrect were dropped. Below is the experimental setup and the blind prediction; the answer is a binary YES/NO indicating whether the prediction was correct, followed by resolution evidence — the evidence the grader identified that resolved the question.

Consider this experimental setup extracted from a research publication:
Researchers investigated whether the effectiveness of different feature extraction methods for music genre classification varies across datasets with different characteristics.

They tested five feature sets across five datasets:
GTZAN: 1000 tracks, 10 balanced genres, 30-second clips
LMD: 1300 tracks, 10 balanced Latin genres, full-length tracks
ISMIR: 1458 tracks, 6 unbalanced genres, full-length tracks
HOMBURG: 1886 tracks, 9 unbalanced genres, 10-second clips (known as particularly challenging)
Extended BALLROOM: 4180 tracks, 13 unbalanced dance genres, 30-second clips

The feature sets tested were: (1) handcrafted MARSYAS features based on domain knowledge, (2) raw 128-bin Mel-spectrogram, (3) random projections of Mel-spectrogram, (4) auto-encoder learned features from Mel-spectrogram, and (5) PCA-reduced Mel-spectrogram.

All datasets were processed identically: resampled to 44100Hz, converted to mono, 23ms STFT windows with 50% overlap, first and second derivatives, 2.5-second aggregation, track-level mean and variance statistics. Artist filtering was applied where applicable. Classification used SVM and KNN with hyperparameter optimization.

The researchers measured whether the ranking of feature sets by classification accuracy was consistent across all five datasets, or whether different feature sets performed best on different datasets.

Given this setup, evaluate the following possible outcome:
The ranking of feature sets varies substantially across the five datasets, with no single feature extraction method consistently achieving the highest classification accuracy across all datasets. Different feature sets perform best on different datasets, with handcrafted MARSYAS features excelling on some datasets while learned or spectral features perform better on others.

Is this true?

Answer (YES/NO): YES